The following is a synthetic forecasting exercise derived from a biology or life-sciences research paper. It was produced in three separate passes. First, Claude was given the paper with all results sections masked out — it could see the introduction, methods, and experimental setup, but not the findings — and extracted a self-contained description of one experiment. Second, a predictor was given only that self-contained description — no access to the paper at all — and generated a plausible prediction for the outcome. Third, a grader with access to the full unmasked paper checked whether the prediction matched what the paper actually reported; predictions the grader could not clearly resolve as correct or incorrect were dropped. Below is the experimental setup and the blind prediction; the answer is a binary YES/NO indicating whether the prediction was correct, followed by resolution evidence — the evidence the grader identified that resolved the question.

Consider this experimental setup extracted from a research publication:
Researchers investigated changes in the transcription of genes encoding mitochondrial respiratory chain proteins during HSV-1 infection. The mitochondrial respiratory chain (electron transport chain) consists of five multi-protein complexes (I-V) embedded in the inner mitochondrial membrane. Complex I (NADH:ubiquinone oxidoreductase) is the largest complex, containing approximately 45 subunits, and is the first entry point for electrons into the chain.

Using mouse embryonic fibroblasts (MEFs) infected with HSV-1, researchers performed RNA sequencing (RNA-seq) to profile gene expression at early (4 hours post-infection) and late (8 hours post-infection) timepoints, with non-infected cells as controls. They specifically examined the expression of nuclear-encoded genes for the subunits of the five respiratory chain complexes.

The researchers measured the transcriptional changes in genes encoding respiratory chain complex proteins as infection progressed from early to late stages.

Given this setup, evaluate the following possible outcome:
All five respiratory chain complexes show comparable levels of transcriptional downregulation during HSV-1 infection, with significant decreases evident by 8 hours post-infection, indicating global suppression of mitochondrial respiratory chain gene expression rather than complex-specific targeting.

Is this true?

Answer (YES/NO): NO